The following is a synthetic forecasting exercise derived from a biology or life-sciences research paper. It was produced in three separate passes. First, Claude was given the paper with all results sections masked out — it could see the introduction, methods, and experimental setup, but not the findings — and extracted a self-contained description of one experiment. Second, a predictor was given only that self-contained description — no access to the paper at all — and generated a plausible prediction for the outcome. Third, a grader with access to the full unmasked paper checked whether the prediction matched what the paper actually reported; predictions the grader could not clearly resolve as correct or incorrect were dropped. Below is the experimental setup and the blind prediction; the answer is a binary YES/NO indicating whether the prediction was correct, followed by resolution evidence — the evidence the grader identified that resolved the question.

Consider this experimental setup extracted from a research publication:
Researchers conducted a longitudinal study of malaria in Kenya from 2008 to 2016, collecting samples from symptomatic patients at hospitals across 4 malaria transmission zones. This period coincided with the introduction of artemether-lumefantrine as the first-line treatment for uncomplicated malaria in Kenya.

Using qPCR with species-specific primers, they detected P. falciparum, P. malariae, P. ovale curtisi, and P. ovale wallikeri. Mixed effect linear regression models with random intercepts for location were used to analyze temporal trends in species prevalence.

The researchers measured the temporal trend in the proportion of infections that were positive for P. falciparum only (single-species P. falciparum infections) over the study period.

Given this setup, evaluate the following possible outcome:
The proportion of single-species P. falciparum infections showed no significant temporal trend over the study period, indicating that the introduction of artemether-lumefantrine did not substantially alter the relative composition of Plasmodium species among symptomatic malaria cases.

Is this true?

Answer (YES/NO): NO